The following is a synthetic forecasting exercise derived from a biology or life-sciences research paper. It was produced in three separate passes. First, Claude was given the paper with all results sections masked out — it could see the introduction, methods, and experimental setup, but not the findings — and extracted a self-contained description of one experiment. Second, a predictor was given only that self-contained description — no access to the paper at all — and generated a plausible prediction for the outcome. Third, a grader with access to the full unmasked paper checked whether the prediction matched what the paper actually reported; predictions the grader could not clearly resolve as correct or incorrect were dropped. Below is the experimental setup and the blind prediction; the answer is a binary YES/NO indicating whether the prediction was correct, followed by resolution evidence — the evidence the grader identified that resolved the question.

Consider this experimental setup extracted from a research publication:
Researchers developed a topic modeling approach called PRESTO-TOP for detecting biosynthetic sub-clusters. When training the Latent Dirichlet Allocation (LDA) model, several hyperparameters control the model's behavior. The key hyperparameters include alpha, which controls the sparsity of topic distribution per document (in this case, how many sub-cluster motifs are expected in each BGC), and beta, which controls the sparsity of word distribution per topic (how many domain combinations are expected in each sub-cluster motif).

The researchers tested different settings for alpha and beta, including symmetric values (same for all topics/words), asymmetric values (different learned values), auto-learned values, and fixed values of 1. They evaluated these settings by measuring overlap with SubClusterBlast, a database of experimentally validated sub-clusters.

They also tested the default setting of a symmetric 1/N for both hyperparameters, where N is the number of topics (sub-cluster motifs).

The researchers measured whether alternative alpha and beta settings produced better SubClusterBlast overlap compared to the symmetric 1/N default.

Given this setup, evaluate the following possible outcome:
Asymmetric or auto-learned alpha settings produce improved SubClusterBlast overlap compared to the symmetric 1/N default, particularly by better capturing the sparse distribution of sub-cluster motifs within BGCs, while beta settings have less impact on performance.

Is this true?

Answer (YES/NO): NO